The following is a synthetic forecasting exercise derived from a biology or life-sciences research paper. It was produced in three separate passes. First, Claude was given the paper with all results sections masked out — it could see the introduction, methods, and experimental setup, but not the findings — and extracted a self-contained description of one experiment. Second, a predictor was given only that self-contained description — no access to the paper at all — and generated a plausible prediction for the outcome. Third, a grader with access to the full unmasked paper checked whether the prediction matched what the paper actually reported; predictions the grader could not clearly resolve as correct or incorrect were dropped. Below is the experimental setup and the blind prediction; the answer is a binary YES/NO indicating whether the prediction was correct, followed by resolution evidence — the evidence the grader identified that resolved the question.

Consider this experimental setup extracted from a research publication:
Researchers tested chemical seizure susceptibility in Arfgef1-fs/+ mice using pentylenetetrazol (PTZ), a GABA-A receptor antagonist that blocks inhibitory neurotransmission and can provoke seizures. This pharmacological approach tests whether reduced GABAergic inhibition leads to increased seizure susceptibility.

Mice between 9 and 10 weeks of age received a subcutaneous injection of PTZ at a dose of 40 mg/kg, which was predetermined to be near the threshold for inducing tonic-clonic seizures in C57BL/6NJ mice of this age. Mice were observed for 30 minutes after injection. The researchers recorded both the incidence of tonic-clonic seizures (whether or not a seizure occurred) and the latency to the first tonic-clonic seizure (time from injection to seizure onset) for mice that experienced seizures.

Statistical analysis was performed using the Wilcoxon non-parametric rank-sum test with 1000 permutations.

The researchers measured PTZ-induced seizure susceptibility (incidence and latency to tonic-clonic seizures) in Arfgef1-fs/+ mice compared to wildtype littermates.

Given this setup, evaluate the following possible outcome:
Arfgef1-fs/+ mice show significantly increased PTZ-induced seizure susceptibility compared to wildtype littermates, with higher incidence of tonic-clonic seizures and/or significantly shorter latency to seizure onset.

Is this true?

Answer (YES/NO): YES